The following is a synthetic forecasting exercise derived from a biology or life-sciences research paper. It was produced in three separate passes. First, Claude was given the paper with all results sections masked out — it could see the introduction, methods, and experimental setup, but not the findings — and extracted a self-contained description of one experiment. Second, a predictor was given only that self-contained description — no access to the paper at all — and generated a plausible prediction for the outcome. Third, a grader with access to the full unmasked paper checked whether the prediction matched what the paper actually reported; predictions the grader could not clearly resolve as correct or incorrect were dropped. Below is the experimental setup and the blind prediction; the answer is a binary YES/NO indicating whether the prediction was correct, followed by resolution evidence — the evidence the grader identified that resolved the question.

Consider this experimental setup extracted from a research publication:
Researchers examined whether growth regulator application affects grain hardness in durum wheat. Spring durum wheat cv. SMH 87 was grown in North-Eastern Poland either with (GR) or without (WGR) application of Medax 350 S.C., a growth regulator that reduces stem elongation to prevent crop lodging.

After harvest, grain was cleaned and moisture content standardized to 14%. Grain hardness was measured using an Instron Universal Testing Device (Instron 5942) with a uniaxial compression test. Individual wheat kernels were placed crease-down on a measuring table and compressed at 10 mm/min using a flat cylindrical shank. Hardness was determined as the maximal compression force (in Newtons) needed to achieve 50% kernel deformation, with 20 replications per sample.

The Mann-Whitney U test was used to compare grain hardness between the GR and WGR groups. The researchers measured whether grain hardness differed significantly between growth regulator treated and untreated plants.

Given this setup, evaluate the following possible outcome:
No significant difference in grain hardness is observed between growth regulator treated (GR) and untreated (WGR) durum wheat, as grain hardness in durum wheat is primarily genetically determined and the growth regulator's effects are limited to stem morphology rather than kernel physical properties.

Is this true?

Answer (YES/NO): YES